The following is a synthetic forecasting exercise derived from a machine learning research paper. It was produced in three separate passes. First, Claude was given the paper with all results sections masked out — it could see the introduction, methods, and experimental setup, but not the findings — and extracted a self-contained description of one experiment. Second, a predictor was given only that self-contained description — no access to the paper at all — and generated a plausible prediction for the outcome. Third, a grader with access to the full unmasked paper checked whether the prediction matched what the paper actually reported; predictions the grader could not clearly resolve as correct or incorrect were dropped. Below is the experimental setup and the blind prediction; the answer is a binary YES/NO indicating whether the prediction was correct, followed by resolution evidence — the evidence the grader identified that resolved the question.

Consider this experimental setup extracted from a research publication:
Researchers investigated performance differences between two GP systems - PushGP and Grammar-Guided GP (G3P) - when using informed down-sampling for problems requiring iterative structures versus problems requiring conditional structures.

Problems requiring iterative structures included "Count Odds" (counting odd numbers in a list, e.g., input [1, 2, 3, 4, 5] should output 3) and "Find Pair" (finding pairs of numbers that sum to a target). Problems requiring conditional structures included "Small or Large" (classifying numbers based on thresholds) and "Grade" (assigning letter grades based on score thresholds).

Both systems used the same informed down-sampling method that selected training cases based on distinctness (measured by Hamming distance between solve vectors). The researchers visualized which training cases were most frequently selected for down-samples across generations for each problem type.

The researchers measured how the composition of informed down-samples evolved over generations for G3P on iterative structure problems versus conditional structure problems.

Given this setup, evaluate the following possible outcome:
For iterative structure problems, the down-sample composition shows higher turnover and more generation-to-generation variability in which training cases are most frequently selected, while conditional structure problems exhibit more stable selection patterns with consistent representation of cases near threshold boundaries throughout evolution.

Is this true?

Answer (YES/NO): YES